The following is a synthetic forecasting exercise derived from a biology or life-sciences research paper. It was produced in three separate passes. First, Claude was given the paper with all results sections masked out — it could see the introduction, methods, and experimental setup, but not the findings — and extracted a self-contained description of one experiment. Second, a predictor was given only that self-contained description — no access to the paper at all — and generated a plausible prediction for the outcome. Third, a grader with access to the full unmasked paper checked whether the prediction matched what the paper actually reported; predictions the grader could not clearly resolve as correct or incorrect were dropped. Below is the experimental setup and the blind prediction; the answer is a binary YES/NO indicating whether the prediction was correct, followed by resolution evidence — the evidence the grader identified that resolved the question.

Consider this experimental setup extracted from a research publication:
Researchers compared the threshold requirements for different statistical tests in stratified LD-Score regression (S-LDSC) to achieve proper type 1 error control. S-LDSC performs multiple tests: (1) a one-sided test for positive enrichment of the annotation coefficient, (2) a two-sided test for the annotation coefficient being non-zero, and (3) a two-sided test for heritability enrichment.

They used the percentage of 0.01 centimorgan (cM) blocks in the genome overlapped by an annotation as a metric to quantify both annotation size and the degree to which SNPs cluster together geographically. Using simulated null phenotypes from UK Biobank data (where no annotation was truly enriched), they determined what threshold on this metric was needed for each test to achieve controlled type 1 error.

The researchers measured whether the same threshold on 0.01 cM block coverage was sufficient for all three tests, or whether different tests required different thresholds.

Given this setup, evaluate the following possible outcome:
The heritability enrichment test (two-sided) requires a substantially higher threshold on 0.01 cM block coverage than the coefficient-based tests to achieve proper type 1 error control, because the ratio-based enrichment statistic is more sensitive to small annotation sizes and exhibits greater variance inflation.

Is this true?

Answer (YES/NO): NO